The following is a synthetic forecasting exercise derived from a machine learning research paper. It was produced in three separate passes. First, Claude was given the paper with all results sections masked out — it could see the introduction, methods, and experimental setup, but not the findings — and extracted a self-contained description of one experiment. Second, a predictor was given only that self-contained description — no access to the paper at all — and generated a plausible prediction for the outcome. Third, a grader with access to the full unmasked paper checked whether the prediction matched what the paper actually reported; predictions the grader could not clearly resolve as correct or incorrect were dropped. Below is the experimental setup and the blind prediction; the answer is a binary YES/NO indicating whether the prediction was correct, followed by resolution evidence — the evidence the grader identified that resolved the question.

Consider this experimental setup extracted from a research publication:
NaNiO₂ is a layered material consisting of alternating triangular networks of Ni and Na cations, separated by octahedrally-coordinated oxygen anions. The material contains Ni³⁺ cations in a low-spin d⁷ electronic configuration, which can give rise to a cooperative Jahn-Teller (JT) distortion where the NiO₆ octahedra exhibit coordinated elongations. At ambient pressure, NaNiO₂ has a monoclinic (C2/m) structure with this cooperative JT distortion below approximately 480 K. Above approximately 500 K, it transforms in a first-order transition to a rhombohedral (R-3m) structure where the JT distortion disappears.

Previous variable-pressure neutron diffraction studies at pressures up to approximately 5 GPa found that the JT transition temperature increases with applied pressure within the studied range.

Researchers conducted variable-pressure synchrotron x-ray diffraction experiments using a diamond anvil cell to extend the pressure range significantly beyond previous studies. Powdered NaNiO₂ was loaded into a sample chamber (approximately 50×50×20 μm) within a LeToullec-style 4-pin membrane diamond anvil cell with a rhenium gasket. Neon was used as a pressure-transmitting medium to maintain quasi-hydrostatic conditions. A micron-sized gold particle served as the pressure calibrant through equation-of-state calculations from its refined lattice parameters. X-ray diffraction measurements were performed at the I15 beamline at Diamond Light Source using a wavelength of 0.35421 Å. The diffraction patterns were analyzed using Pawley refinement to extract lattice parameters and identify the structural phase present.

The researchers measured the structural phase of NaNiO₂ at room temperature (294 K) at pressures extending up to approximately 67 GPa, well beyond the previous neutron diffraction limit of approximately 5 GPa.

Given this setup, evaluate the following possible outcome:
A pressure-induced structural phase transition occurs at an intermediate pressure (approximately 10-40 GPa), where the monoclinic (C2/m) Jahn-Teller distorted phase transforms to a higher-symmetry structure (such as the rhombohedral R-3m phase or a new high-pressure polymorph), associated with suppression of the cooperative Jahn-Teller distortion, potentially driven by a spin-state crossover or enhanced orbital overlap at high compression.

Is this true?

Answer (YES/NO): YES